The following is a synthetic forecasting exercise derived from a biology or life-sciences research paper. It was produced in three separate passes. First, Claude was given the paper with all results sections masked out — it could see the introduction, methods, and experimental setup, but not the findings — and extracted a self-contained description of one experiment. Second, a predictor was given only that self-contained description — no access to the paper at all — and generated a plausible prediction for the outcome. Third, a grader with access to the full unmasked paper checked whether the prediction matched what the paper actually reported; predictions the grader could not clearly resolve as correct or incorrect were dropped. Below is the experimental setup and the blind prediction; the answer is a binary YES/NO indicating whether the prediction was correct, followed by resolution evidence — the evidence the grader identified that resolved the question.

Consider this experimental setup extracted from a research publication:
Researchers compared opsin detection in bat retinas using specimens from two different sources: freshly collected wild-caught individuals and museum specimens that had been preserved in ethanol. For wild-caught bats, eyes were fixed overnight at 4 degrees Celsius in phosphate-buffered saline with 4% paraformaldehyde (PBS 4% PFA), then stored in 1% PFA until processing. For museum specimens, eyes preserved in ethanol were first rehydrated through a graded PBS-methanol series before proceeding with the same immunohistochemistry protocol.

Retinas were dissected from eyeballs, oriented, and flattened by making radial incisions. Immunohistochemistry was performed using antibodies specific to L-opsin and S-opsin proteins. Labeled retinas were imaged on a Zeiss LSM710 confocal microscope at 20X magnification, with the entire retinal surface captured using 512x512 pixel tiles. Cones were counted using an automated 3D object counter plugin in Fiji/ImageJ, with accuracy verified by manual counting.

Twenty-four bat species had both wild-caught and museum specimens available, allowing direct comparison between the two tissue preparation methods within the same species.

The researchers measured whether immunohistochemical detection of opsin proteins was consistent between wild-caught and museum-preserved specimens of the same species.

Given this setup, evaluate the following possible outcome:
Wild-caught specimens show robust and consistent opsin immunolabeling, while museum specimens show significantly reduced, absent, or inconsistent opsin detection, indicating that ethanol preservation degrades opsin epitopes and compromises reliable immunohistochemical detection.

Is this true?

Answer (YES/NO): NO